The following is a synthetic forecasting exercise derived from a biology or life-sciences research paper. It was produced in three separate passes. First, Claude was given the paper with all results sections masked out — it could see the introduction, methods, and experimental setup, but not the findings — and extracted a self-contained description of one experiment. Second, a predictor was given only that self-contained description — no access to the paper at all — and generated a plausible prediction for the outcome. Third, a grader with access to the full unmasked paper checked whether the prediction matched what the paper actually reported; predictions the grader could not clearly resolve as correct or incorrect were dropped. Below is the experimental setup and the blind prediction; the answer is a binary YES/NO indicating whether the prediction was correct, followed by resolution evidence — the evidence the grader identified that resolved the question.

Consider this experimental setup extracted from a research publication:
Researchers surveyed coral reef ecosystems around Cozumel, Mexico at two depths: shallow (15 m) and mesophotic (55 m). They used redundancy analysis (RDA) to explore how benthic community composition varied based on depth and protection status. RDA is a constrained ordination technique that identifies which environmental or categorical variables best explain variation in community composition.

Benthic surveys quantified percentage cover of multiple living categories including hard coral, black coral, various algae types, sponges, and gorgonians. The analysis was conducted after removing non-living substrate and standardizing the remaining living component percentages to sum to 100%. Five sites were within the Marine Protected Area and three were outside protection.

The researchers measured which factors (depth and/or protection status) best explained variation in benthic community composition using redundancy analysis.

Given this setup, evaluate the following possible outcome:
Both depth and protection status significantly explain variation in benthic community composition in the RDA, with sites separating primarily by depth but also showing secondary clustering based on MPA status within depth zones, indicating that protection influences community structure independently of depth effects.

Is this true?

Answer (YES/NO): NO